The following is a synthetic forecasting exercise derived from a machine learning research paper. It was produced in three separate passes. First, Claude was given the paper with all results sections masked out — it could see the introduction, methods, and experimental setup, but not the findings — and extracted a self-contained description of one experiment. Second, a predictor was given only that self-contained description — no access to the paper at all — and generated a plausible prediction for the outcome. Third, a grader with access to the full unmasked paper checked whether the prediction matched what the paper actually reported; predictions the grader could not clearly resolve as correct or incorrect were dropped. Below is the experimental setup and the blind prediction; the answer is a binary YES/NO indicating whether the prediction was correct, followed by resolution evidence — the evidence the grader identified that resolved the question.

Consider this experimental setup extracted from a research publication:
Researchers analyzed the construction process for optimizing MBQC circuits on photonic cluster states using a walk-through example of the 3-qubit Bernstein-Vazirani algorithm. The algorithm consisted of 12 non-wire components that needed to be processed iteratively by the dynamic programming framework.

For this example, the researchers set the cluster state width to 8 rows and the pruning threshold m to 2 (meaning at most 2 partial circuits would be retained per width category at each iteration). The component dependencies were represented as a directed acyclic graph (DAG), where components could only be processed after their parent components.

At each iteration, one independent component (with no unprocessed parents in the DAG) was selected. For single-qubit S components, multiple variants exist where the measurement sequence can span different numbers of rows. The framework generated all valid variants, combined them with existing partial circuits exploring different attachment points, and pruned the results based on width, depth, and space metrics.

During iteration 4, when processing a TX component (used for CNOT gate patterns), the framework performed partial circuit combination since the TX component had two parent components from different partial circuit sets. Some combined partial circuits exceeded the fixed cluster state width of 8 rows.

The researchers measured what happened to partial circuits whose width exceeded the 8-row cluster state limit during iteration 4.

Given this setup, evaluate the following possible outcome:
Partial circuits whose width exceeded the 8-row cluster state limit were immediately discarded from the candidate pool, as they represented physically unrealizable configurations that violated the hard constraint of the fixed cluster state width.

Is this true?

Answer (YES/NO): YES